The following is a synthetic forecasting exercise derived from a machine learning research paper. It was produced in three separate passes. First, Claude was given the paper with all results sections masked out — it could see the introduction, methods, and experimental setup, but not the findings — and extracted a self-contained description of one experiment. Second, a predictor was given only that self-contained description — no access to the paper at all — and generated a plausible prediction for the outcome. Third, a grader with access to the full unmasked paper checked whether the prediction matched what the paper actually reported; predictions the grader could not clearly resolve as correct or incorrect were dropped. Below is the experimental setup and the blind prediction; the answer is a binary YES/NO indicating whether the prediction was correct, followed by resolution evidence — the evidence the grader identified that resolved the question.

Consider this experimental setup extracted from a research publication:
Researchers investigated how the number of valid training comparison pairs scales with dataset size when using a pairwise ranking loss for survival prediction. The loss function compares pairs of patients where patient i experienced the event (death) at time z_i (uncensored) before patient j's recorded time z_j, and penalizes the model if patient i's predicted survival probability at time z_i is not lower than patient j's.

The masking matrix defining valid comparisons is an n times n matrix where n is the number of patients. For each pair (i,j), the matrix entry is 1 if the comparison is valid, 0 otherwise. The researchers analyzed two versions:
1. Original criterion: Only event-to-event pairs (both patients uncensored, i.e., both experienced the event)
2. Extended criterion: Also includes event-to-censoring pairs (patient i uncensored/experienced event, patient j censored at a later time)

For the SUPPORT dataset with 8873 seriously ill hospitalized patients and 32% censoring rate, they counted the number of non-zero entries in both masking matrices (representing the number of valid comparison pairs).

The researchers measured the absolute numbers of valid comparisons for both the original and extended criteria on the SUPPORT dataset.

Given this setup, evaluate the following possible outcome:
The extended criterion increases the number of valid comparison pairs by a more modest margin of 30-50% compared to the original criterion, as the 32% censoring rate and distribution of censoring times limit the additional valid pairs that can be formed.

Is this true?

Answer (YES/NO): NO